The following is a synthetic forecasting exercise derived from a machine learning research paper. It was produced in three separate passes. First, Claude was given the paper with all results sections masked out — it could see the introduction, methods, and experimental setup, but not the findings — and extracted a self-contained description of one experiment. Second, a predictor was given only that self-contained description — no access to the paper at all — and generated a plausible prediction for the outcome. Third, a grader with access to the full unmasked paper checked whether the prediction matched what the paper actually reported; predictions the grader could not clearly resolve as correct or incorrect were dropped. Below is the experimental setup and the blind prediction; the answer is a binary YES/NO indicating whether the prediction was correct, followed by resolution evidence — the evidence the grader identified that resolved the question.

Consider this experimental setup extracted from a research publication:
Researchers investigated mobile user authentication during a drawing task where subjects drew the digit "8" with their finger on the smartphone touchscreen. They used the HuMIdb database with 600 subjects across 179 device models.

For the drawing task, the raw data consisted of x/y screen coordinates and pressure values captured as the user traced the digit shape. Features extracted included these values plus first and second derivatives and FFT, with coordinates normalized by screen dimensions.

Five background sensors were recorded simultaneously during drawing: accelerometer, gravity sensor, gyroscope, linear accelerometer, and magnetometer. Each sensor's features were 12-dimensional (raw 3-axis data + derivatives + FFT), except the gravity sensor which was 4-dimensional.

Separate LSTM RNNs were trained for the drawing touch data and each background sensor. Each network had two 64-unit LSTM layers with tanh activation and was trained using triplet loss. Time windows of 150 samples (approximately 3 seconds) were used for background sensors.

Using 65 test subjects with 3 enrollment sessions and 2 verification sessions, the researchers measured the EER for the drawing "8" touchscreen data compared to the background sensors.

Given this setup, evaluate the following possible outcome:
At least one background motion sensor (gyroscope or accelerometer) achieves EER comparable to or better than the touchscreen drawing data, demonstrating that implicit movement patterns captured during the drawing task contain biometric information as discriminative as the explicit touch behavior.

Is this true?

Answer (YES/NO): NO